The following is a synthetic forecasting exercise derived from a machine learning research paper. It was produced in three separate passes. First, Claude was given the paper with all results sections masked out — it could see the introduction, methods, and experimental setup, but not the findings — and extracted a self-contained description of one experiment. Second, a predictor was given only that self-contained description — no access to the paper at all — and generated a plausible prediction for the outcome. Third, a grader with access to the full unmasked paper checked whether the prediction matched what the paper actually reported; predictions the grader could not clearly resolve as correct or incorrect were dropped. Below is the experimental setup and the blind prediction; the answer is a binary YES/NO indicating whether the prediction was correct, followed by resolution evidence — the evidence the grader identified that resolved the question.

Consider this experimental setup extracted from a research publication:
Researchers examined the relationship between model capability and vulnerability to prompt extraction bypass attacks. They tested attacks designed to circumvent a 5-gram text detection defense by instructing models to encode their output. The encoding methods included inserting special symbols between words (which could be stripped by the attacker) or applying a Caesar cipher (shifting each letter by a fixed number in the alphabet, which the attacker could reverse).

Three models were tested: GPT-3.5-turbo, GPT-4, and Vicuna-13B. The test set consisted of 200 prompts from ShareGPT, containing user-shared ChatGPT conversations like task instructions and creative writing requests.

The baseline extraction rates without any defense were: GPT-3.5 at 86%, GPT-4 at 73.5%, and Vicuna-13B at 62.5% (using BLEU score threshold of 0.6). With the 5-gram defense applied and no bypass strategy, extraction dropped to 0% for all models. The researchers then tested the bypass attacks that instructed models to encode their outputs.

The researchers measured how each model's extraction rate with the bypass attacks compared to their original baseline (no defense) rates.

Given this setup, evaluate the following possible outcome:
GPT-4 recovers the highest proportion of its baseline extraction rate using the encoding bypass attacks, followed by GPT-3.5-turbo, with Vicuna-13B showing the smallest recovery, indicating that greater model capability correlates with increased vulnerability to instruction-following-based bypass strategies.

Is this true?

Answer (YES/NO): YES